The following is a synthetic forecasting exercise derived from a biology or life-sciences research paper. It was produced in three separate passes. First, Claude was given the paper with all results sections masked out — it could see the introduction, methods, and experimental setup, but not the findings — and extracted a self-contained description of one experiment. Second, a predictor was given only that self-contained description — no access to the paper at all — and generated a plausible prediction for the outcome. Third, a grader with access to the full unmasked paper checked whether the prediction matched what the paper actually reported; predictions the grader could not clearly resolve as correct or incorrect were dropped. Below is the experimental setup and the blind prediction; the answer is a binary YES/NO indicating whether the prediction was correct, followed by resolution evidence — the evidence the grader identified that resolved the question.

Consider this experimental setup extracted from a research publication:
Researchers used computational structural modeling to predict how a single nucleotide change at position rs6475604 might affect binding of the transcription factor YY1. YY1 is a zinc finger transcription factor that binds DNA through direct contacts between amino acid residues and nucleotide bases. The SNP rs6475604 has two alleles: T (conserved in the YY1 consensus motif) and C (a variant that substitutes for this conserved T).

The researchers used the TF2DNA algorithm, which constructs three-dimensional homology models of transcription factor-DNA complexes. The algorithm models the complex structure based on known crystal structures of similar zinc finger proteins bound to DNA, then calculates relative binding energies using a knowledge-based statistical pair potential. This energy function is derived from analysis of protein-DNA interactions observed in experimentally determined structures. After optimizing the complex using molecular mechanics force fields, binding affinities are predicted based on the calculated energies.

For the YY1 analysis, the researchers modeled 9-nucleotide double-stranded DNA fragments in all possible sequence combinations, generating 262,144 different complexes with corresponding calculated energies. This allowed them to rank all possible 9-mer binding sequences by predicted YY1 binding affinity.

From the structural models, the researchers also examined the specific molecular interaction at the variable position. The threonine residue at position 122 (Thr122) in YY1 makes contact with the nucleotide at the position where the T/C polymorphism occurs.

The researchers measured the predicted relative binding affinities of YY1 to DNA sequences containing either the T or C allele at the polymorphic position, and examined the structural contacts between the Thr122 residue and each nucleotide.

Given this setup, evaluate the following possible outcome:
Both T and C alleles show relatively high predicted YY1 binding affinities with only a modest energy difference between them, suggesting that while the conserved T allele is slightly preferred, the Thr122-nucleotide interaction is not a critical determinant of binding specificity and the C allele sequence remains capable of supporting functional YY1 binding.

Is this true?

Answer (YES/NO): NO